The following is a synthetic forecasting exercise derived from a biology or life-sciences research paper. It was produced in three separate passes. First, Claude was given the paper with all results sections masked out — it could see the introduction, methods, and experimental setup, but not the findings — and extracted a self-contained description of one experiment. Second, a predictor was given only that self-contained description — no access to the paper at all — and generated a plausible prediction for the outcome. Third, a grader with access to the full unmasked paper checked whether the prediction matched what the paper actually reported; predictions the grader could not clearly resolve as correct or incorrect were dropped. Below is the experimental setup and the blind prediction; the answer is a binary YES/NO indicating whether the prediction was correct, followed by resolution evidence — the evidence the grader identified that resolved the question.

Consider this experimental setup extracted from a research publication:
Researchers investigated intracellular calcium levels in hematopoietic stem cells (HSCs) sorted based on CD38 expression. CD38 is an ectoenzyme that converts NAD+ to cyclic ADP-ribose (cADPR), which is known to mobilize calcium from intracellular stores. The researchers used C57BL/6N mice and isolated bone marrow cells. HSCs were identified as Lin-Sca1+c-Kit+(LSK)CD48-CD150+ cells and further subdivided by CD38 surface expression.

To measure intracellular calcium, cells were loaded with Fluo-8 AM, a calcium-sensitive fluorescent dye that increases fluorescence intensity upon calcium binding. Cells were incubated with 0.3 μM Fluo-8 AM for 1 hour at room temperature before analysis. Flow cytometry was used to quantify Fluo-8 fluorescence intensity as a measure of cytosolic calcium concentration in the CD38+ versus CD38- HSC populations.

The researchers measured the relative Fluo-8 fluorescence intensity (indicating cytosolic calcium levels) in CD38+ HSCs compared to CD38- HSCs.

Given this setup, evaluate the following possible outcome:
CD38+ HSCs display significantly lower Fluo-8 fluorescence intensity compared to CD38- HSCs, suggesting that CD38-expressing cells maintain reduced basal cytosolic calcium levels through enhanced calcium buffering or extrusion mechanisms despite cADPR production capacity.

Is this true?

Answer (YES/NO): NO